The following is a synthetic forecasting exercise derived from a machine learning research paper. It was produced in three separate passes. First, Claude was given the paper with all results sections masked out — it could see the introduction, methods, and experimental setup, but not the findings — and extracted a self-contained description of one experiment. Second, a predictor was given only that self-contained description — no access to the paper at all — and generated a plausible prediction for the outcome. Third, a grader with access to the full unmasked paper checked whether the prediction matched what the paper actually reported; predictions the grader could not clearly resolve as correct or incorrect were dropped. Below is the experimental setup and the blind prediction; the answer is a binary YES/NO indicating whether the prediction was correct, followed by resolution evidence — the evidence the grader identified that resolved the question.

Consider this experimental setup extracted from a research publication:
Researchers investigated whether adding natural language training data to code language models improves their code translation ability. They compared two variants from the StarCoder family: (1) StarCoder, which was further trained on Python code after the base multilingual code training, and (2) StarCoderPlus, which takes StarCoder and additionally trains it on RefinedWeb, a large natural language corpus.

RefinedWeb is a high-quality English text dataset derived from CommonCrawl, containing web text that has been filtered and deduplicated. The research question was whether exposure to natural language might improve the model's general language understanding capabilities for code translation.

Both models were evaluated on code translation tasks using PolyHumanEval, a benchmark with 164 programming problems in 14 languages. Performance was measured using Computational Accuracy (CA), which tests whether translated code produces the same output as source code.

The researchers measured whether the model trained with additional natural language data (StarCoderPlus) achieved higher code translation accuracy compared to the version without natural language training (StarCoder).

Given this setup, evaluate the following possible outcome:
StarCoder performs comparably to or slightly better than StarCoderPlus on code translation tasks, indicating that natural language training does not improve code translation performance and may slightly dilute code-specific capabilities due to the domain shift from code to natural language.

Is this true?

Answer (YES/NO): NO